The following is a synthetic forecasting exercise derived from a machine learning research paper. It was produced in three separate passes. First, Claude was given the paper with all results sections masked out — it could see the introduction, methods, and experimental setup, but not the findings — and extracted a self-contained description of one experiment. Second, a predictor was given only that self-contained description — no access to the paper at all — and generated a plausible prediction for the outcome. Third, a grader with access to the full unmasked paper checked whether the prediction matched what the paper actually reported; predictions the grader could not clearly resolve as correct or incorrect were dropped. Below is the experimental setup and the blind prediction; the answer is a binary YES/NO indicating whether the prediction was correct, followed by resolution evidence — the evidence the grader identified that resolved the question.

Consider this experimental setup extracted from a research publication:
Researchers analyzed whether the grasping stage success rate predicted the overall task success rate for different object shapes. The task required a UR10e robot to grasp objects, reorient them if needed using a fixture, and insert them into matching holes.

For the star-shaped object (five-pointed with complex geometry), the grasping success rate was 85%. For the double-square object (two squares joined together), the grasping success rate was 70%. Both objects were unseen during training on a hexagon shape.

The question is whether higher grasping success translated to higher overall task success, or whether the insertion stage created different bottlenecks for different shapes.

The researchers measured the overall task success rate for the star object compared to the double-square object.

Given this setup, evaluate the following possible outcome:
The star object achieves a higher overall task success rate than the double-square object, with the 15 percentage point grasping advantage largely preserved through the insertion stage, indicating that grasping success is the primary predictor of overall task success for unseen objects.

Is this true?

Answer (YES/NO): NO